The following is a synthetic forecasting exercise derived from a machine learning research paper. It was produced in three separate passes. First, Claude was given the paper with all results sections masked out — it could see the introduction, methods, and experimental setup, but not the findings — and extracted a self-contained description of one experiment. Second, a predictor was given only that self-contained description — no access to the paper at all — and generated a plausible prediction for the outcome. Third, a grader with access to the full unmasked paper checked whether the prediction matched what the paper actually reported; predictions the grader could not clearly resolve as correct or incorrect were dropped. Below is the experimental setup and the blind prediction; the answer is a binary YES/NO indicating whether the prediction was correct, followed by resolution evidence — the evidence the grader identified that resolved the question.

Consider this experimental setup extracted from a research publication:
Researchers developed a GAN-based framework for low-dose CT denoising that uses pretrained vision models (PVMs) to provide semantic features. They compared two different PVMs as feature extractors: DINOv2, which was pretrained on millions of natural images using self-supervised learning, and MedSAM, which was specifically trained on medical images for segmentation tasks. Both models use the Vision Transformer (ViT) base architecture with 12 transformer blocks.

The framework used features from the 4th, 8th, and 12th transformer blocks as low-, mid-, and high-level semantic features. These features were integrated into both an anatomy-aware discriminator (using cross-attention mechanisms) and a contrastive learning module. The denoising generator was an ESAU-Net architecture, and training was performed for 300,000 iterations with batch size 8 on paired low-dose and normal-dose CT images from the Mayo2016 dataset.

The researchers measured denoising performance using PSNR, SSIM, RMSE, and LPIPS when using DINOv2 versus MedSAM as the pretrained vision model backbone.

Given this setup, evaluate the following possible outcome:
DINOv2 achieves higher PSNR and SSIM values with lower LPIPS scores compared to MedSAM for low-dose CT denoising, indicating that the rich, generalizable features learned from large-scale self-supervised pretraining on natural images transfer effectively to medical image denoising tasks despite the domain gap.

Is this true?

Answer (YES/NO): NO